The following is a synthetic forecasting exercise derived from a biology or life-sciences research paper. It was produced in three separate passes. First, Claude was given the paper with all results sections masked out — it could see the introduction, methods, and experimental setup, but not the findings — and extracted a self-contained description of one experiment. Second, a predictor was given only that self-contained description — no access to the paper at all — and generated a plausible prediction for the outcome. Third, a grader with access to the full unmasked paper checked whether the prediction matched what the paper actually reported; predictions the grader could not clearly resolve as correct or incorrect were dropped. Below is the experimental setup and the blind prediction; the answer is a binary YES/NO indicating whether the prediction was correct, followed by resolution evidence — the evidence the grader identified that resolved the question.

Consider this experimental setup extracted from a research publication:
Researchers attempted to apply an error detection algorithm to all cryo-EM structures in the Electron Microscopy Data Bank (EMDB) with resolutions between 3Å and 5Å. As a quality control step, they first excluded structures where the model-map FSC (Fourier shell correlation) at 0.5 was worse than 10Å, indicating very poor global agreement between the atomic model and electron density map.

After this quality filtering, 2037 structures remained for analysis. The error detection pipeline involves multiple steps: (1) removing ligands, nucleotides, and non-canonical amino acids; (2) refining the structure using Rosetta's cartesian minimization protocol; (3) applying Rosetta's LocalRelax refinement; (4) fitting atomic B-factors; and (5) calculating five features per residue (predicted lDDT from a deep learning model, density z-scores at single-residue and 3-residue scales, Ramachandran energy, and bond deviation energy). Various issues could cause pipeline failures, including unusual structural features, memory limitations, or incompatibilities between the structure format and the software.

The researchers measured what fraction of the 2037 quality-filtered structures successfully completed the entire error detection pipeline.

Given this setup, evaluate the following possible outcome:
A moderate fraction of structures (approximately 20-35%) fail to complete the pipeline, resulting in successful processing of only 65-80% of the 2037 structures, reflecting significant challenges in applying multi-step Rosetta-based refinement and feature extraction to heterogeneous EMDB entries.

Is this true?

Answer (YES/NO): NO